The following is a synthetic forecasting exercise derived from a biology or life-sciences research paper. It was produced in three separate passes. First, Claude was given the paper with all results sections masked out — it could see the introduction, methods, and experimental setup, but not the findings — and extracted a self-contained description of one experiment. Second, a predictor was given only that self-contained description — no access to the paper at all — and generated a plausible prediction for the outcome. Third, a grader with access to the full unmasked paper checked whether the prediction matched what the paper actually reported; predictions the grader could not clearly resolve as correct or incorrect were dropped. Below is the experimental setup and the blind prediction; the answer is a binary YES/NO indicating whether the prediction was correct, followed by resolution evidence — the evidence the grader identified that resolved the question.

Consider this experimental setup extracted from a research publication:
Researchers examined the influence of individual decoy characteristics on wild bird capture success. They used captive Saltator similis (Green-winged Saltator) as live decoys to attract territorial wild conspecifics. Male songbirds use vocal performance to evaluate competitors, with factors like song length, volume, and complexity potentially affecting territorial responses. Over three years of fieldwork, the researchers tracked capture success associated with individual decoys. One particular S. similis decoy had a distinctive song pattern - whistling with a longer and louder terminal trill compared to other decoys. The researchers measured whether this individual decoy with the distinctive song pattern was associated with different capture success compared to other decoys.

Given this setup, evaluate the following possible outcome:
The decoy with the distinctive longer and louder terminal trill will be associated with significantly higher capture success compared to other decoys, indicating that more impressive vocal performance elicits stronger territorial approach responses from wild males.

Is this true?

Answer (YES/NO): YES